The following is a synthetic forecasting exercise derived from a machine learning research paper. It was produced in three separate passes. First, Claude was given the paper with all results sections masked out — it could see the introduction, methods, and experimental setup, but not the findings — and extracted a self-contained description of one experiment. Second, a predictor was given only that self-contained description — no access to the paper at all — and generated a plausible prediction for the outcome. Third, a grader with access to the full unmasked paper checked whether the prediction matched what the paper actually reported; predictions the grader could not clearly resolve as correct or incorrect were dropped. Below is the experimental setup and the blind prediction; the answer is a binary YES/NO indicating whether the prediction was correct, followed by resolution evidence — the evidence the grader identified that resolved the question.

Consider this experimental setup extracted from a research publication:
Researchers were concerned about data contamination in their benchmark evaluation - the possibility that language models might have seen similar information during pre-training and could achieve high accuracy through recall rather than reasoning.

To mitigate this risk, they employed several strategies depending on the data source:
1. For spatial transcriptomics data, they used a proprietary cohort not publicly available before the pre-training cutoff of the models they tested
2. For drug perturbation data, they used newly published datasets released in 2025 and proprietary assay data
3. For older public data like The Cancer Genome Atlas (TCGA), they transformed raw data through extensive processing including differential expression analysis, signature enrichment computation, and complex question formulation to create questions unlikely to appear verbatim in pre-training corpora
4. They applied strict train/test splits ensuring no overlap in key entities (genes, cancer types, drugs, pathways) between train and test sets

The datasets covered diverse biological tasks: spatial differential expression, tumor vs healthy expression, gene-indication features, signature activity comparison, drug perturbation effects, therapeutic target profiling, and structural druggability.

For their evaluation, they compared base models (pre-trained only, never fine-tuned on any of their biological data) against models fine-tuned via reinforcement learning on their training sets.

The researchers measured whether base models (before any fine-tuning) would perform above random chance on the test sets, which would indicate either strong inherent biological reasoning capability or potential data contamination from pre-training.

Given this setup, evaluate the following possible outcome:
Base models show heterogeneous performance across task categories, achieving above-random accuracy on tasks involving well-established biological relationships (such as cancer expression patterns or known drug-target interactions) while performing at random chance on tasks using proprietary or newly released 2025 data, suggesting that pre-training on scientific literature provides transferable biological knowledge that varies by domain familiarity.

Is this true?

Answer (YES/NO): NO